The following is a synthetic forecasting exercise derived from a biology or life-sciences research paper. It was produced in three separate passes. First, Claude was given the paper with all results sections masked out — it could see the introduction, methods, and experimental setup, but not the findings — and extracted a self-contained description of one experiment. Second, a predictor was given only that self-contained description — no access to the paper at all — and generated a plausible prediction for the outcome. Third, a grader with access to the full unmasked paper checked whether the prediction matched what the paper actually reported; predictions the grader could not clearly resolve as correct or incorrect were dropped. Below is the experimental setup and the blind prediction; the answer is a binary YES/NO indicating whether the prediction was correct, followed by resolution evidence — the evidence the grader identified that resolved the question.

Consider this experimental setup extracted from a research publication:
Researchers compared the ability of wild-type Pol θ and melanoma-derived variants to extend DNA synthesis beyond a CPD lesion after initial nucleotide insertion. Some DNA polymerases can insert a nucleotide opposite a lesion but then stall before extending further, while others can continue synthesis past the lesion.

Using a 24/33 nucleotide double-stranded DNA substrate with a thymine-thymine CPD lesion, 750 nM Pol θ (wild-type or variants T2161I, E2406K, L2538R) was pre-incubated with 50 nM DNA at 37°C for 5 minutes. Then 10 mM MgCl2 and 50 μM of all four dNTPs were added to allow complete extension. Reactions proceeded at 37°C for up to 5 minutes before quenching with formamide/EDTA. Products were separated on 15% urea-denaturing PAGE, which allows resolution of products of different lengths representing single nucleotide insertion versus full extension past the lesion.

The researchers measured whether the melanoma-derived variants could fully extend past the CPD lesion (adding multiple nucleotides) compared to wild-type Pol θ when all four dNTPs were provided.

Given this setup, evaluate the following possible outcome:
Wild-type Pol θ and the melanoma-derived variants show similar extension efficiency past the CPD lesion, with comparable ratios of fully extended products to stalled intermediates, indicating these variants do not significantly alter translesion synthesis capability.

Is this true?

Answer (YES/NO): NO